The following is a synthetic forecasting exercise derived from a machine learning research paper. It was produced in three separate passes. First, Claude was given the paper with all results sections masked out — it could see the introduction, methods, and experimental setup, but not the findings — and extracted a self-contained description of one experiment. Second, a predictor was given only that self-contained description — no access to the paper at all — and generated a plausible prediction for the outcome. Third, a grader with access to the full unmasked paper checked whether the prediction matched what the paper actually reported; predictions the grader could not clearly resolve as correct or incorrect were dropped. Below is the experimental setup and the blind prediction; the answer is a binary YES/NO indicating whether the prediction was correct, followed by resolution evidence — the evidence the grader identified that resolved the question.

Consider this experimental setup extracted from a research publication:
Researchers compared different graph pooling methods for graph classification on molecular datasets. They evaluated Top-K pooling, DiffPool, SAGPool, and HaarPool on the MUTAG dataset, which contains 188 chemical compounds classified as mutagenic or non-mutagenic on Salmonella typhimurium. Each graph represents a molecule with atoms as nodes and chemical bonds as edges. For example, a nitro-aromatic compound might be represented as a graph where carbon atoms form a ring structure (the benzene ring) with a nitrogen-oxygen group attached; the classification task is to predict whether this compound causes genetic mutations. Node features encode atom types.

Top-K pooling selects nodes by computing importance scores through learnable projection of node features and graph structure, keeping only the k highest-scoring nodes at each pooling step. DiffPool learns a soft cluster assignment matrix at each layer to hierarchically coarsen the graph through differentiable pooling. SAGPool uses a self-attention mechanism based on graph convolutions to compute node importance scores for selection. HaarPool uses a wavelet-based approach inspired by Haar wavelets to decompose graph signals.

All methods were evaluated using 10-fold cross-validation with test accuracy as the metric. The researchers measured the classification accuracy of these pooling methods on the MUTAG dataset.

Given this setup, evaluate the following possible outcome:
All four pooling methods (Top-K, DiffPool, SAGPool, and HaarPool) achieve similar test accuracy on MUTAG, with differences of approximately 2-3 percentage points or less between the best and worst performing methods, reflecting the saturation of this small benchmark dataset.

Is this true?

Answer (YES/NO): NO